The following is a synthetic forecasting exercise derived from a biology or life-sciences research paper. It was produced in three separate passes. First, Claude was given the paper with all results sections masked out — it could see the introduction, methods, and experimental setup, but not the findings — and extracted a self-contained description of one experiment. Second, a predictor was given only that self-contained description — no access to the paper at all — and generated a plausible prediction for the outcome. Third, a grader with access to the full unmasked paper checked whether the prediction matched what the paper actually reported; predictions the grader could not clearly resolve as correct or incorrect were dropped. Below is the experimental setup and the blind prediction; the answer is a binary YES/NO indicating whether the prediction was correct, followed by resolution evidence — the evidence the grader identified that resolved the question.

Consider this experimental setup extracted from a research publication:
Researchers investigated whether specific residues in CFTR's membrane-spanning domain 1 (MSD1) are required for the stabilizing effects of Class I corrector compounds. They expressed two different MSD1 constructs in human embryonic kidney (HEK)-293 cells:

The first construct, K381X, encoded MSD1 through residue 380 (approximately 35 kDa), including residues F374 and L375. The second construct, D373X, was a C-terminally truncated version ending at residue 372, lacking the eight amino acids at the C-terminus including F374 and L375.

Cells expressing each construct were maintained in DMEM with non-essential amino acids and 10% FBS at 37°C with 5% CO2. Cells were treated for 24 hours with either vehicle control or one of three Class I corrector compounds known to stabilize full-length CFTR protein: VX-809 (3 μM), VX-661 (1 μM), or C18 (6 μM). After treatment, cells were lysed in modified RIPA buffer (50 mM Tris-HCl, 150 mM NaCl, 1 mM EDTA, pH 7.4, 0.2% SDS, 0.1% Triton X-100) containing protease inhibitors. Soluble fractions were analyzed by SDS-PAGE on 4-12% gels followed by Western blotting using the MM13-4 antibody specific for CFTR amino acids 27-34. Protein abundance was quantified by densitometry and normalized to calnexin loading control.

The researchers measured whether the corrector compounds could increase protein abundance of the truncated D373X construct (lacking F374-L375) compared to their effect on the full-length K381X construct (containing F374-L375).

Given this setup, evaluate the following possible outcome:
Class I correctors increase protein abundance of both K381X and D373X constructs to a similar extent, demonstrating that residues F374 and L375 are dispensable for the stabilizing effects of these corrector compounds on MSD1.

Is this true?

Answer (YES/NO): NO